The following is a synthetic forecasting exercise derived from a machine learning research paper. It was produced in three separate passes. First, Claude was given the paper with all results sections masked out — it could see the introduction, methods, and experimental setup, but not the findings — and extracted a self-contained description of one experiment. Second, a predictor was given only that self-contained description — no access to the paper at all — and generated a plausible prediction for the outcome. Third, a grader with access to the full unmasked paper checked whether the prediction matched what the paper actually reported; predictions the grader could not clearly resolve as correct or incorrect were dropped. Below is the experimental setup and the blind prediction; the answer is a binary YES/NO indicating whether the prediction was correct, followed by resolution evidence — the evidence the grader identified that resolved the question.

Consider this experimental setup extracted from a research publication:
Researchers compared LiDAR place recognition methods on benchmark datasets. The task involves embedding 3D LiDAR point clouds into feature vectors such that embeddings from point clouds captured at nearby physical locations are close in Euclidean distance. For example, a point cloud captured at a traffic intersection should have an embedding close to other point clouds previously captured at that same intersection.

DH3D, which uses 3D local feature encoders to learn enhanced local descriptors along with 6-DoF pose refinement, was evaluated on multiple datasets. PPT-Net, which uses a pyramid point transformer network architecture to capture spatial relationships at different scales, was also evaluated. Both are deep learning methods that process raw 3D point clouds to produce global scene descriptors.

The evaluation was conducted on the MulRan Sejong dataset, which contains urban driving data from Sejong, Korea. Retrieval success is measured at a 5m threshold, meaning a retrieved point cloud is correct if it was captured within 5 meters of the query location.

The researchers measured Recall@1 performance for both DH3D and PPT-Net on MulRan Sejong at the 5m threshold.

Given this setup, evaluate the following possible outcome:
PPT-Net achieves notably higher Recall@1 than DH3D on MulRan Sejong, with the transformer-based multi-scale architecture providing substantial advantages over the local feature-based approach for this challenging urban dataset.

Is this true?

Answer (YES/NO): YES